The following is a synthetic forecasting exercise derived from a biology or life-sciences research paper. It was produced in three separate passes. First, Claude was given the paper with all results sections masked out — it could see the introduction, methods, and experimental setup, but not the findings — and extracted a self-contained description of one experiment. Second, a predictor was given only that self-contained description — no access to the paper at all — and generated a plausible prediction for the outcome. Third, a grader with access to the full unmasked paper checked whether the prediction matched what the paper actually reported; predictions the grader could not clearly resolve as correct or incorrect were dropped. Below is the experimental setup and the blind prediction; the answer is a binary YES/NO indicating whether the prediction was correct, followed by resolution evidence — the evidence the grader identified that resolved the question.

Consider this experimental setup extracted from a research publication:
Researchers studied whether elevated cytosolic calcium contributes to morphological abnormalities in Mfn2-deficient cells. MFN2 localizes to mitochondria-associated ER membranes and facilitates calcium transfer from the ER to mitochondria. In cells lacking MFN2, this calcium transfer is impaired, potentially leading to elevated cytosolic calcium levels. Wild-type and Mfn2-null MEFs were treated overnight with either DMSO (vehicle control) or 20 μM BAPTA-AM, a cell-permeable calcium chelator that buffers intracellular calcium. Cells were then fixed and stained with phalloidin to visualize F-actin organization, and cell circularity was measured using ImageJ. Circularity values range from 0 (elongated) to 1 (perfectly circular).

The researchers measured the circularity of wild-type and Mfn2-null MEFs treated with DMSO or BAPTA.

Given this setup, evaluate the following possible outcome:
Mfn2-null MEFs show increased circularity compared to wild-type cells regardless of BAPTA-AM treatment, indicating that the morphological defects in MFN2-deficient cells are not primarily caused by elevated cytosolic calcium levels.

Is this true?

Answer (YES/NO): NO